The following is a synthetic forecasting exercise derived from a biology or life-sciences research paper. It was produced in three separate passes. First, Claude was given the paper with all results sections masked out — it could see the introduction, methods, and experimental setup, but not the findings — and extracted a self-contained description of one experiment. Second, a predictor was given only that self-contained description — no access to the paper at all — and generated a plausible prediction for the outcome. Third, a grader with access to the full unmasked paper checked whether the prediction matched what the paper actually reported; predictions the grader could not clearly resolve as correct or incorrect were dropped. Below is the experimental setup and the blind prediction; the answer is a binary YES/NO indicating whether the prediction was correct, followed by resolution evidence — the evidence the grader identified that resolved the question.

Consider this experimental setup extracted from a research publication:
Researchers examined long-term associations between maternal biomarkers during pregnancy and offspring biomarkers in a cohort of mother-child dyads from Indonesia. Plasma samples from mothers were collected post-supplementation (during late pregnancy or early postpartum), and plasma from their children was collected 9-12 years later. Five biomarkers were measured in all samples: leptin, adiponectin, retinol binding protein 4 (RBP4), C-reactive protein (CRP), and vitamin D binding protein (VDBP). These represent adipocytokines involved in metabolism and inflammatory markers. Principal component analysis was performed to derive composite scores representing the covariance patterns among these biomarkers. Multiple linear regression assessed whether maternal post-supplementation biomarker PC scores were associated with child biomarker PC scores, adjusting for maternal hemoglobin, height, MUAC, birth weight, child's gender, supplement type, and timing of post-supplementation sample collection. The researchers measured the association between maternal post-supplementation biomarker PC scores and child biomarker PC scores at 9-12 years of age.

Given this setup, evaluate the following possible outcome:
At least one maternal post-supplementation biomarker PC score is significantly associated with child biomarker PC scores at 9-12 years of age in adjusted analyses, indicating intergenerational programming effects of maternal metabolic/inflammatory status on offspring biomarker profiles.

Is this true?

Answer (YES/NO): YES